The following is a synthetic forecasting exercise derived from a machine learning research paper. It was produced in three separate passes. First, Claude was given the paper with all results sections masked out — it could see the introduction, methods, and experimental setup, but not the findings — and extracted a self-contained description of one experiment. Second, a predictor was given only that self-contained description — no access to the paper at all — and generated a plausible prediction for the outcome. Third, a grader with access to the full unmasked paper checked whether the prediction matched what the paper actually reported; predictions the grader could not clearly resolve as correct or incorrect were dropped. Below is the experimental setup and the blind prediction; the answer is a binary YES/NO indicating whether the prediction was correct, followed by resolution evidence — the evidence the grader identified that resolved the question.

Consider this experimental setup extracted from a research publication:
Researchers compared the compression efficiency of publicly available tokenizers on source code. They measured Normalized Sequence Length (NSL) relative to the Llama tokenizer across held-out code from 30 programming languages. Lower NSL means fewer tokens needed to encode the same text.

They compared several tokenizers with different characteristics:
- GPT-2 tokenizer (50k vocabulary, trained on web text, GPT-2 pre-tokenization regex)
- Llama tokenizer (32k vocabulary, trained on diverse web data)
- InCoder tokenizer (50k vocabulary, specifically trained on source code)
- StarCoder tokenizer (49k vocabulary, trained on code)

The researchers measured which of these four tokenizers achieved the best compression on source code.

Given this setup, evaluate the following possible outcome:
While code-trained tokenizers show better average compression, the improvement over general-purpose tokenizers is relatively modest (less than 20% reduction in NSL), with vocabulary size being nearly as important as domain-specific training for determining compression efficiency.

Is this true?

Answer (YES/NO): NO